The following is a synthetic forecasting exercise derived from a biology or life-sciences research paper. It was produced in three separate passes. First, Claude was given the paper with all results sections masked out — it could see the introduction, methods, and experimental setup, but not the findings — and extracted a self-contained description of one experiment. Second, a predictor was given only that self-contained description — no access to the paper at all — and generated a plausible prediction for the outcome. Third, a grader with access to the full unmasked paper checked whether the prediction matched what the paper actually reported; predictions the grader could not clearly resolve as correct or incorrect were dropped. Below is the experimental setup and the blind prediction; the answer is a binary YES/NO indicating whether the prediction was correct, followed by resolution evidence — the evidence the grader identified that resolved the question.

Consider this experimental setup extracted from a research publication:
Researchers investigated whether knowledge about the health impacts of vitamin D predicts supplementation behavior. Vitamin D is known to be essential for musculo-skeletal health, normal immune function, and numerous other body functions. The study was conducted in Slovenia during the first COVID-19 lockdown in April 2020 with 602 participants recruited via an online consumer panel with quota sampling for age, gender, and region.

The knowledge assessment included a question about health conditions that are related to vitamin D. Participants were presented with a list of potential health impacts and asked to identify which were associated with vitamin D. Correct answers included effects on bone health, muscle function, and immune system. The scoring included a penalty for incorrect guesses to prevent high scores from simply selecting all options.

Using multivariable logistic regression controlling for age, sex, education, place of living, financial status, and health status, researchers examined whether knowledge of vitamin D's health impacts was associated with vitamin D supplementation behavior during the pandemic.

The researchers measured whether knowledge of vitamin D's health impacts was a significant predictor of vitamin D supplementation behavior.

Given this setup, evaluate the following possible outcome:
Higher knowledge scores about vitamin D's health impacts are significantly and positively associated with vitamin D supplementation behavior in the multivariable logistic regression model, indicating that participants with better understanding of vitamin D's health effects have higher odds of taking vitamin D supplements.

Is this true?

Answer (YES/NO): YES